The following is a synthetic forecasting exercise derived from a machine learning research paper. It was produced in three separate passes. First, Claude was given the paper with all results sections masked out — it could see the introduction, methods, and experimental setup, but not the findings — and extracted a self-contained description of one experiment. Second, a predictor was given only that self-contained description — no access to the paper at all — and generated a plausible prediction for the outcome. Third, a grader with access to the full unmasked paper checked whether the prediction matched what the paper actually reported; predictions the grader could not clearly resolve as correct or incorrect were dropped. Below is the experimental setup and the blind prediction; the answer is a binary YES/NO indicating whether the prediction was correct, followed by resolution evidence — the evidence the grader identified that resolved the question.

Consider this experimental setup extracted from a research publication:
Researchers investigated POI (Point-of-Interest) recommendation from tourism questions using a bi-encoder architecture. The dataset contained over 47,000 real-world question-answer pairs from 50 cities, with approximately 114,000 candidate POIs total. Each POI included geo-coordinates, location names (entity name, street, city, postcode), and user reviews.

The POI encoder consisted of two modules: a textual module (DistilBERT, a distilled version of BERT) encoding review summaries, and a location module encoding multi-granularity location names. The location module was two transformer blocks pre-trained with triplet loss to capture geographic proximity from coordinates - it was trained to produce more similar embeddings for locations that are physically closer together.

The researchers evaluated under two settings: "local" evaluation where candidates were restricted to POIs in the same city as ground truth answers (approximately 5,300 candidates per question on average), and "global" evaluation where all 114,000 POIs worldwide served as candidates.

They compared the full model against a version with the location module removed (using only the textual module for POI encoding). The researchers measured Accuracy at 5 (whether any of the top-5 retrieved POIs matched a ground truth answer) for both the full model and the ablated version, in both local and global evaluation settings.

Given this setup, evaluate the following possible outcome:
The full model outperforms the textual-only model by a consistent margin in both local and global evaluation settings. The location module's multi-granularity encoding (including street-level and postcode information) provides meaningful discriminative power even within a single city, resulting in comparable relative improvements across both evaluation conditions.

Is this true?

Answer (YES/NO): NO